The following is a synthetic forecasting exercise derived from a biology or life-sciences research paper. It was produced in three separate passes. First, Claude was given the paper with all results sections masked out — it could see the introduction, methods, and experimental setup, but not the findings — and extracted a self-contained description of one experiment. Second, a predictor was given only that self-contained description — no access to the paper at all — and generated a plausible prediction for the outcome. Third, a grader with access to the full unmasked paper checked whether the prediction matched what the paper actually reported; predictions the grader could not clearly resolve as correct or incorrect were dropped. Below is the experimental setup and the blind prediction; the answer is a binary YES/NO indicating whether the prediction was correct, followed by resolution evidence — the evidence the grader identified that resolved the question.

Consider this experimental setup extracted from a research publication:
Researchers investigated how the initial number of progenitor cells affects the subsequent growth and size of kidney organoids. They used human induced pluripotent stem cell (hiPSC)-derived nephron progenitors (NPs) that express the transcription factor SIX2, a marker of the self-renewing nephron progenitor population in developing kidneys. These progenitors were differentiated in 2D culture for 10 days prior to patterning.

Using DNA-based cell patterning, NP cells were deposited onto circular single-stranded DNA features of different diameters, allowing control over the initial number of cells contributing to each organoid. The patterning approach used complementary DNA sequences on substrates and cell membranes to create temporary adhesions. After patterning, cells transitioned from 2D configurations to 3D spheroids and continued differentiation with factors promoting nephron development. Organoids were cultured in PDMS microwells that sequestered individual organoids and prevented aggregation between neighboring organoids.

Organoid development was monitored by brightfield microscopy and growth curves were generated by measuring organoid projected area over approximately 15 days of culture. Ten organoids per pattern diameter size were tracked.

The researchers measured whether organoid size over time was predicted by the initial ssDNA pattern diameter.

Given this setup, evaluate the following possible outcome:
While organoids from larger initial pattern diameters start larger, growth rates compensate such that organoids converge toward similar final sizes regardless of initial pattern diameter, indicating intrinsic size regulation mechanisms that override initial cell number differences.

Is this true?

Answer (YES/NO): NO